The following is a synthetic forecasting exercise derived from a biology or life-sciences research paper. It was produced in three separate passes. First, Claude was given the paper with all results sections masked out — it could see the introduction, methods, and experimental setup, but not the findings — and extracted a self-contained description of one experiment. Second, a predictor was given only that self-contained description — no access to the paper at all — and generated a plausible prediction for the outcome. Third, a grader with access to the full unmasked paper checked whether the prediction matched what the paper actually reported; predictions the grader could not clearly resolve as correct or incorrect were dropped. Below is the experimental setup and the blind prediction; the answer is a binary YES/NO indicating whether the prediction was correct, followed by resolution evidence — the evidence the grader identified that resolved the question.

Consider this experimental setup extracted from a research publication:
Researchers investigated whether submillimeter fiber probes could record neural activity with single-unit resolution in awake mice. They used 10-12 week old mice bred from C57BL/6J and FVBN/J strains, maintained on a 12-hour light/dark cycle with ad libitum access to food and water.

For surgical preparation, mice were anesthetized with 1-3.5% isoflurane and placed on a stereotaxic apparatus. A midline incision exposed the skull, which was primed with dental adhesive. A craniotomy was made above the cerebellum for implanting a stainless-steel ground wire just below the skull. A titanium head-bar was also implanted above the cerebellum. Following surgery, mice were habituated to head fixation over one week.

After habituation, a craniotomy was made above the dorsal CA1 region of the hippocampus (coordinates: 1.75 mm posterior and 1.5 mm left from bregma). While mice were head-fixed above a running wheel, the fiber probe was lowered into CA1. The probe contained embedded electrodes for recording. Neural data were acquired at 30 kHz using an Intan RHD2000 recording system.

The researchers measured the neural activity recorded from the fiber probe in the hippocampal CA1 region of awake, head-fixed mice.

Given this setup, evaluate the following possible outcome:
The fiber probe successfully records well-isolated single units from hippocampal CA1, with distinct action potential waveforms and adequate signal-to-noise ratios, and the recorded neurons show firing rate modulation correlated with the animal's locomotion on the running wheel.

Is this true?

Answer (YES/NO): NO